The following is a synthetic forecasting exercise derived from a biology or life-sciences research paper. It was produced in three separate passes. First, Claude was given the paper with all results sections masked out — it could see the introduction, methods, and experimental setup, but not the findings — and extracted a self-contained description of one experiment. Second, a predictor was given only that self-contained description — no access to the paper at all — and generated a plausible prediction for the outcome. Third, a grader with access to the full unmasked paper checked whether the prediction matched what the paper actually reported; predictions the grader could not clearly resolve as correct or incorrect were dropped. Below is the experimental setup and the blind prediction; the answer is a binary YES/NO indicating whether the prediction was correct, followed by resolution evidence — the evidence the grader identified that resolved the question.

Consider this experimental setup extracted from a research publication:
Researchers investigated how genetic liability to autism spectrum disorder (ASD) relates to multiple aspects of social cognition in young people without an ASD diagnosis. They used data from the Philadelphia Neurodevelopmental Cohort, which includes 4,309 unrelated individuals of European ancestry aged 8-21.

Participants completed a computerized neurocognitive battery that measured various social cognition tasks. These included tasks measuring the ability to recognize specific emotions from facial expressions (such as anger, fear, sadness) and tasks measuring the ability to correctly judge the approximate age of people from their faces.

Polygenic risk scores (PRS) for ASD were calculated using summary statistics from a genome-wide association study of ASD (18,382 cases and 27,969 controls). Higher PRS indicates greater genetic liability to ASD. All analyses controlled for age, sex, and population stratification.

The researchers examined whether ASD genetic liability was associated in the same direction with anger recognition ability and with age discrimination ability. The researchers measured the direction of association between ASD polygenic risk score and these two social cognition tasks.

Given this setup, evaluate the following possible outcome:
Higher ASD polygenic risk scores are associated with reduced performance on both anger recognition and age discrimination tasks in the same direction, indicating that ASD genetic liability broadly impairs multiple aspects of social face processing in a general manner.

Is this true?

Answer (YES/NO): NO